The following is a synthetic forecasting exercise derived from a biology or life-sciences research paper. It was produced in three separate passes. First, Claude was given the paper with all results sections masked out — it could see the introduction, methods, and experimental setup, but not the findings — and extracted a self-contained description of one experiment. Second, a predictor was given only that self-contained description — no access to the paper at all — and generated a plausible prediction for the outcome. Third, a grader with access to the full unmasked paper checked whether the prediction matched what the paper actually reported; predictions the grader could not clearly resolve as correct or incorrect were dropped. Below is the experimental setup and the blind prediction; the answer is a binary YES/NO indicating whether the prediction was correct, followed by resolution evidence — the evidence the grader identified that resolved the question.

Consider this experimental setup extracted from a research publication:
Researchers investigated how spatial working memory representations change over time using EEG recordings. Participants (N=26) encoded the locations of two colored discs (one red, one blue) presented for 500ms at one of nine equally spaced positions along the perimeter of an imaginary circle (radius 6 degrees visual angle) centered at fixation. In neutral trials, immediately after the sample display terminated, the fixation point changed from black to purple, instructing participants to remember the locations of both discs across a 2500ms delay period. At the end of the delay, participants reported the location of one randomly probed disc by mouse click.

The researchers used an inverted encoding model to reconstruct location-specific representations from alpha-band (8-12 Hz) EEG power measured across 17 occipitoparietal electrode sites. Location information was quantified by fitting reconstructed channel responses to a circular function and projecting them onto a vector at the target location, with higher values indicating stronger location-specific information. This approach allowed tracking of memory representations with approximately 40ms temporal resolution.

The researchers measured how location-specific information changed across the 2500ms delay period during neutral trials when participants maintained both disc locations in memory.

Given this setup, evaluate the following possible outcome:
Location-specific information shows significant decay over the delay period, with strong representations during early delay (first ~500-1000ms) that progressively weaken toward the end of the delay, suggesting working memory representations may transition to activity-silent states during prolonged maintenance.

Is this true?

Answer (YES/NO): YES